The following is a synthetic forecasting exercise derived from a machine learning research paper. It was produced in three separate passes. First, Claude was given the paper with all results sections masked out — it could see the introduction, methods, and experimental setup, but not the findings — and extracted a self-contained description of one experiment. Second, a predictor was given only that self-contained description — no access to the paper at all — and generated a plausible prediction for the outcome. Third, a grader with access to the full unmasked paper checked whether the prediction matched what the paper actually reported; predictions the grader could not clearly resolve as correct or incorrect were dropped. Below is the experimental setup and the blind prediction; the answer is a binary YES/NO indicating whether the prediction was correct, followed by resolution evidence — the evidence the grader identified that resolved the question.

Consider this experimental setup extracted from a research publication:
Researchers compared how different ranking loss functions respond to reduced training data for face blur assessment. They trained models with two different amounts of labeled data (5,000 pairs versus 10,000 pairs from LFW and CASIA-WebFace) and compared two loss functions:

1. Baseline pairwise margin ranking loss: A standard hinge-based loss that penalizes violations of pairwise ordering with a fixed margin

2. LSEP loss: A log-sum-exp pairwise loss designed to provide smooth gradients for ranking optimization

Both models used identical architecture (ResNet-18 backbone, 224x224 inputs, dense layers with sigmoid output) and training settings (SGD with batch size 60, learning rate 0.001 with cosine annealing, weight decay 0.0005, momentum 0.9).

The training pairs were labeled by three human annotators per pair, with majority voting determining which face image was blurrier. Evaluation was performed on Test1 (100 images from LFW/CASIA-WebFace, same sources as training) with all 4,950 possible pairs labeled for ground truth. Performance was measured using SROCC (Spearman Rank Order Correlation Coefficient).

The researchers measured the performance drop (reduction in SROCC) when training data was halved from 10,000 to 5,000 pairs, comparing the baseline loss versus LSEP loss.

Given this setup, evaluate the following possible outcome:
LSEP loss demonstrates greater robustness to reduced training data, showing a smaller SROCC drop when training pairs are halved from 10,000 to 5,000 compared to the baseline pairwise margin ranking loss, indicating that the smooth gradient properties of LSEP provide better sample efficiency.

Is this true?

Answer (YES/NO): YES